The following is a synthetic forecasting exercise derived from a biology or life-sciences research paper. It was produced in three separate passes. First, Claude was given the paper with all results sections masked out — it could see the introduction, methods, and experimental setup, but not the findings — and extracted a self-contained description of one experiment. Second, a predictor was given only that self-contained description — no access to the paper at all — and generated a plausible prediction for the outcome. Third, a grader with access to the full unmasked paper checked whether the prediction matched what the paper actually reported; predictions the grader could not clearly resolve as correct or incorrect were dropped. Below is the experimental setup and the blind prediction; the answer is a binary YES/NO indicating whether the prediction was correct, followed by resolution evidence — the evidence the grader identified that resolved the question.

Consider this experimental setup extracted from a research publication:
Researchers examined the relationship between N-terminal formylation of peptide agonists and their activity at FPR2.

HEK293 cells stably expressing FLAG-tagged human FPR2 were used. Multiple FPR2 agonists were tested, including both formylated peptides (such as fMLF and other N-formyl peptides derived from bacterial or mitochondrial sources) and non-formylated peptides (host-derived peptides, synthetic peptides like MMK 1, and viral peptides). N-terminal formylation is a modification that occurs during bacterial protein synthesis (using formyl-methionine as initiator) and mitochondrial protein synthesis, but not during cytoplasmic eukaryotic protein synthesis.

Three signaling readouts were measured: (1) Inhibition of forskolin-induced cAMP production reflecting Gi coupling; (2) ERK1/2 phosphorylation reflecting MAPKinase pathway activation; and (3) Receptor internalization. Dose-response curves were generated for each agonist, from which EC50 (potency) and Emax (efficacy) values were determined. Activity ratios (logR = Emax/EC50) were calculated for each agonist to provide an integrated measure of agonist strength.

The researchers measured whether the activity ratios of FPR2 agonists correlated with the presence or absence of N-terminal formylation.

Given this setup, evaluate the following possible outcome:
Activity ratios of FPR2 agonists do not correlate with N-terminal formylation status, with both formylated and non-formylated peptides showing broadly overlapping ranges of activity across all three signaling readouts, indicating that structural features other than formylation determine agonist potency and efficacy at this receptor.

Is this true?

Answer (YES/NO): NO